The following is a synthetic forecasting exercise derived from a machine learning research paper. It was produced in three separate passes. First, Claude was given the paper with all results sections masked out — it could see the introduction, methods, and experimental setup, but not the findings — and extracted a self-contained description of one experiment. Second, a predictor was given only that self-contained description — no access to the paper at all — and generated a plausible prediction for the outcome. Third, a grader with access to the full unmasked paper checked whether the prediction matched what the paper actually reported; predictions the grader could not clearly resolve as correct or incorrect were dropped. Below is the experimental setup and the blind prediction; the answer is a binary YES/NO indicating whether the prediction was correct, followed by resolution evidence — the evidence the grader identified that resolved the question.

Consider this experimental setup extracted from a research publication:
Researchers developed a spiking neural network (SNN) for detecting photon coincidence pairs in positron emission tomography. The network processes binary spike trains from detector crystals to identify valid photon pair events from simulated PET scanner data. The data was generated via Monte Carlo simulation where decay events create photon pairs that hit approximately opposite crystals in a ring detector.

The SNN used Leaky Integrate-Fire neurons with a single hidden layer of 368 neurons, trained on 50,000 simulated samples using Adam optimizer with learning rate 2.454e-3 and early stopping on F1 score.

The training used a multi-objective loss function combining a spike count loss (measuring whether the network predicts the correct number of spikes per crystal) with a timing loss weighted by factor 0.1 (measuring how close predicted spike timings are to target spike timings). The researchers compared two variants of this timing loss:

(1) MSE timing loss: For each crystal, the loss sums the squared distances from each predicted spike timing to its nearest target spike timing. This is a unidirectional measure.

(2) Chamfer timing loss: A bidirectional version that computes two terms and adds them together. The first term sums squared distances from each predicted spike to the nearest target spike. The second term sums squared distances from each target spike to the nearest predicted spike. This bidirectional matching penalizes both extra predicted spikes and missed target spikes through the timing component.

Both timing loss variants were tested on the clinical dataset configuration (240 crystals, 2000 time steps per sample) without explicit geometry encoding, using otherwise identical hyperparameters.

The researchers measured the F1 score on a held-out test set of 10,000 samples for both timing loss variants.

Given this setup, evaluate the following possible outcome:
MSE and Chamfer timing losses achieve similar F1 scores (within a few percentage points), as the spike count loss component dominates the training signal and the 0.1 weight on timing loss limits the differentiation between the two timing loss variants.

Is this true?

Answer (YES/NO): YES